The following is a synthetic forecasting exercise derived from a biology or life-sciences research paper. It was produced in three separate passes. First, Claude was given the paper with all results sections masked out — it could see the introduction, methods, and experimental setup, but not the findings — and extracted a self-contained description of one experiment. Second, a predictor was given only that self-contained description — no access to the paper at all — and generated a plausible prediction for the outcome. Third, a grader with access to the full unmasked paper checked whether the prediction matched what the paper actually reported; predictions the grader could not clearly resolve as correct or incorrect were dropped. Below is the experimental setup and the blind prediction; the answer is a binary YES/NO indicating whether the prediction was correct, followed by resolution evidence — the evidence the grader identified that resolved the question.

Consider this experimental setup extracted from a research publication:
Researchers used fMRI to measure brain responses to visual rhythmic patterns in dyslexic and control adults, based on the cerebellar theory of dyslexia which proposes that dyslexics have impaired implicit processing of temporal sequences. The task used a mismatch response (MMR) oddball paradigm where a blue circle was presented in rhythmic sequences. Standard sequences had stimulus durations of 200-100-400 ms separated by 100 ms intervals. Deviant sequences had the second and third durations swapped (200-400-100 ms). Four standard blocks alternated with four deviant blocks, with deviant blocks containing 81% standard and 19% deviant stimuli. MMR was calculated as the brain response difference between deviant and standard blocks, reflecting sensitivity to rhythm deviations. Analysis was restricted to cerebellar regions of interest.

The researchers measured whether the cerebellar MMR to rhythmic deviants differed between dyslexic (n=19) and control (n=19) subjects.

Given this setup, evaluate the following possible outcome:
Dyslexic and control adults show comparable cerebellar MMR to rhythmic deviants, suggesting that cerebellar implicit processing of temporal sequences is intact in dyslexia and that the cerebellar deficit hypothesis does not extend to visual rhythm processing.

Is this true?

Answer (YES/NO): NO